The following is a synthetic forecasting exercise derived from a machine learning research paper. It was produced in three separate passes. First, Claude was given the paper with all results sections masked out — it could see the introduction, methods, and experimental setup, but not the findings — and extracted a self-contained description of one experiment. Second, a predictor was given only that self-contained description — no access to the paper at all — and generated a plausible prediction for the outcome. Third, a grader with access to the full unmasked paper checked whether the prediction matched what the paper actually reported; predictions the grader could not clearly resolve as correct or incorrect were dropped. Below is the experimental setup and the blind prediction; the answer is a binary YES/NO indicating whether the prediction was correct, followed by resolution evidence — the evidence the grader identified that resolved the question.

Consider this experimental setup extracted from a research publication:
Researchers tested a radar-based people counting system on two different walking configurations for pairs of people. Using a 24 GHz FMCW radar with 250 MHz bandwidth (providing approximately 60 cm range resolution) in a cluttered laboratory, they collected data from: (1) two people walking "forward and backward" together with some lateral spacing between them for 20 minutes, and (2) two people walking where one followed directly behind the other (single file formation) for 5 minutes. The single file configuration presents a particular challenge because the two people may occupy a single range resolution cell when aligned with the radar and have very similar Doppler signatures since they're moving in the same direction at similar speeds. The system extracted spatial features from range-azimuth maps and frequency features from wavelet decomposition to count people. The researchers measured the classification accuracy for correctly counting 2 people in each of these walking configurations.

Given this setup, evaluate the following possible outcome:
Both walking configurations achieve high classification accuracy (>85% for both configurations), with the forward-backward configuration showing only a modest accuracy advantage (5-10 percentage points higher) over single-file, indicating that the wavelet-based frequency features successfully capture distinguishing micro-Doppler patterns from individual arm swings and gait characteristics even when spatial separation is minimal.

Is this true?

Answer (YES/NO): NO